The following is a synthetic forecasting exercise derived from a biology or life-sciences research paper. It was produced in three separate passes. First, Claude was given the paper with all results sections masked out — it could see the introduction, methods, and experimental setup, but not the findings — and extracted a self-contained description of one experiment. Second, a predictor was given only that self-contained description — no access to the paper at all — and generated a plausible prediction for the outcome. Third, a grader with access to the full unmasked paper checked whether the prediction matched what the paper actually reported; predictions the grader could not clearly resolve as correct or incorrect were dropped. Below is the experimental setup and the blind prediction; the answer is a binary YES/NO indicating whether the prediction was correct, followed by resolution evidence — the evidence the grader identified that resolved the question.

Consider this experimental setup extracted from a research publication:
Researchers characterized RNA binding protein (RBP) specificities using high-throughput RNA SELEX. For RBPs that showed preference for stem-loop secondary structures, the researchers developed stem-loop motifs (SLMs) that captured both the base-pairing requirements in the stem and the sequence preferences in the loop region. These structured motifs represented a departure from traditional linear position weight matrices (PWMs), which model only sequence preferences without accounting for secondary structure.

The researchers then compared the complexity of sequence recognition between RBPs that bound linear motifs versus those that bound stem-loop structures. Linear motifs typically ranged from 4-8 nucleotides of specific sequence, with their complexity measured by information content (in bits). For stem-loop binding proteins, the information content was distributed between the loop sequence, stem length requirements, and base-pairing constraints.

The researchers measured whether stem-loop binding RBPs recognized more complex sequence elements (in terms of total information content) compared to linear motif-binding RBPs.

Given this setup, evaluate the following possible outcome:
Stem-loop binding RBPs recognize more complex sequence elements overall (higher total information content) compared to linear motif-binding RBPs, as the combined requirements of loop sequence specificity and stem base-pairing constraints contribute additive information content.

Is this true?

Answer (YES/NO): YES